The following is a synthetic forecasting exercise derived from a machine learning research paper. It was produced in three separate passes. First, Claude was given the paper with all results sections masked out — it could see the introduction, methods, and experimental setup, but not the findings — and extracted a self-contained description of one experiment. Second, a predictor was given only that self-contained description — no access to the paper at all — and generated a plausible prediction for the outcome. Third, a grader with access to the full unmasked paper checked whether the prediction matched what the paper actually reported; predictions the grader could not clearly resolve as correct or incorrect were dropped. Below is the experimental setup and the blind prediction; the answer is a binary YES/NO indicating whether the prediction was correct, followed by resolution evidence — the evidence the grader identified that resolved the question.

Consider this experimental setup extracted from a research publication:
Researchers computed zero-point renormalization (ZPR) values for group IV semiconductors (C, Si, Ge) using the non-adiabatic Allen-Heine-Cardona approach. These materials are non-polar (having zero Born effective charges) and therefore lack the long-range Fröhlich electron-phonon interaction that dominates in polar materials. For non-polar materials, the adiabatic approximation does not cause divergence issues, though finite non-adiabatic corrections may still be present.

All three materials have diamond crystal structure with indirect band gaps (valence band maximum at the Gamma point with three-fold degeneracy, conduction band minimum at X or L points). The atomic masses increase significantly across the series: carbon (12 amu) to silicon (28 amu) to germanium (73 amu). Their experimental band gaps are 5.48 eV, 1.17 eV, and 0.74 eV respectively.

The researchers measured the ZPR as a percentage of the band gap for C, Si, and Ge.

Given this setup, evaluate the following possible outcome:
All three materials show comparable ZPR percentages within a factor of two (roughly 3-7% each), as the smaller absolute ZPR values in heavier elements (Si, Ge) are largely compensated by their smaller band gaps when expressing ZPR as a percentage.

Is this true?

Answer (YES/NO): YES